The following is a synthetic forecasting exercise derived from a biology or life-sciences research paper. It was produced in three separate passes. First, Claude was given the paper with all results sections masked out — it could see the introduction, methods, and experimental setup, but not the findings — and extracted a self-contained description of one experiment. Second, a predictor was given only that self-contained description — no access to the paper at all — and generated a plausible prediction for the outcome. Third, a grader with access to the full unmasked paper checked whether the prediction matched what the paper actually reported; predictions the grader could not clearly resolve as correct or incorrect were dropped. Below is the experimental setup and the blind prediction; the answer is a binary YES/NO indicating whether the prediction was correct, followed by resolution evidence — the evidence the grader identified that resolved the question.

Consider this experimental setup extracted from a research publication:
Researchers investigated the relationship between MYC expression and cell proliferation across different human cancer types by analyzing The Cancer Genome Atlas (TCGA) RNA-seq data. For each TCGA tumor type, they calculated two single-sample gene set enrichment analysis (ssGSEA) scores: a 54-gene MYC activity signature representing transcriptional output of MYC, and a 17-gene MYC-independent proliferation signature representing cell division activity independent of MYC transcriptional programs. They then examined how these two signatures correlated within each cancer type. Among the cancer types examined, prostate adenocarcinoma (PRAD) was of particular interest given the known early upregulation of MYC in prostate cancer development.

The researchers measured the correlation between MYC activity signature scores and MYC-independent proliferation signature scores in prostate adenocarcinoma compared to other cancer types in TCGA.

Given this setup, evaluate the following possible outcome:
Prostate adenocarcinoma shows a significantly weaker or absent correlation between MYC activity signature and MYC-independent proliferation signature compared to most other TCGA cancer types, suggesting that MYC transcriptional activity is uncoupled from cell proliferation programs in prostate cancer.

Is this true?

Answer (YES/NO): YES